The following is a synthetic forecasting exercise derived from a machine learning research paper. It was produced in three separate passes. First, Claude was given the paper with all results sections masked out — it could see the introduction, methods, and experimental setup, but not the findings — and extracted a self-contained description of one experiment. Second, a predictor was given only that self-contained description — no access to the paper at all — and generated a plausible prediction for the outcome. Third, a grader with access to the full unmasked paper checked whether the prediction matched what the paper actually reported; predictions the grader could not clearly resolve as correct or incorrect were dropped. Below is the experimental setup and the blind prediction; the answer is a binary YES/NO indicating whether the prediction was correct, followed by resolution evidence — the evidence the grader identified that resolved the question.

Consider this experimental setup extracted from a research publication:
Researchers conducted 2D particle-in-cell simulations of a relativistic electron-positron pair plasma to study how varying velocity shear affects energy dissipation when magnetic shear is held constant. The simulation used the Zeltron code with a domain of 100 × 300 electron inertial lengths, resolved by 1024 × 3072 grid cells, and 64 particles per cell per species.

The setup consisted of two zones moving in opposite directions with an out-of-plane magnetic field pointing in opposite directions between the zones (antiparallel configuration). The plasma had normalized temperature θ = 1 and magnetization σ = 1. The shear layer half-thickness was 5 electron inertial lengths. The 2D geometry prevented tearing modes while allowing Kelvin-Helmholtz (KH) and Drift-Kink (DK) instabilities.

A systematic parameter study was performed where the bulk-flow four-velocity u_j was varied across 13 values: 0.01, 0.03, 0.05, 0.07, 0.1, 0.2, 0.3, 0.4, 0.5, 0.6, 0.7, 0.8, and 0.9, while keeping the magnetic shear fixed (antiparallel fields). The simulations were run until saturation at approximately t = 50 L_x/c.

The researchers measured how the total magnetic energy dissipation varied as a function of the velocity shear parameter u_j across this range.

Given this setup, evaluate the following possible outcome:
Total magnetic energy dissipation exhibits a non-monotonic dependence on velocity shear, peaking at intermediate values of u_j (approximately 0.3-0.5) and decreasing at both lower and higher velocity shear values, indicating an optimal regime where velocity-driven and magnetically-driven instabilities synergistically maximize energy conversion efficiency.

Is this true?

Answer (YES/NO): YES